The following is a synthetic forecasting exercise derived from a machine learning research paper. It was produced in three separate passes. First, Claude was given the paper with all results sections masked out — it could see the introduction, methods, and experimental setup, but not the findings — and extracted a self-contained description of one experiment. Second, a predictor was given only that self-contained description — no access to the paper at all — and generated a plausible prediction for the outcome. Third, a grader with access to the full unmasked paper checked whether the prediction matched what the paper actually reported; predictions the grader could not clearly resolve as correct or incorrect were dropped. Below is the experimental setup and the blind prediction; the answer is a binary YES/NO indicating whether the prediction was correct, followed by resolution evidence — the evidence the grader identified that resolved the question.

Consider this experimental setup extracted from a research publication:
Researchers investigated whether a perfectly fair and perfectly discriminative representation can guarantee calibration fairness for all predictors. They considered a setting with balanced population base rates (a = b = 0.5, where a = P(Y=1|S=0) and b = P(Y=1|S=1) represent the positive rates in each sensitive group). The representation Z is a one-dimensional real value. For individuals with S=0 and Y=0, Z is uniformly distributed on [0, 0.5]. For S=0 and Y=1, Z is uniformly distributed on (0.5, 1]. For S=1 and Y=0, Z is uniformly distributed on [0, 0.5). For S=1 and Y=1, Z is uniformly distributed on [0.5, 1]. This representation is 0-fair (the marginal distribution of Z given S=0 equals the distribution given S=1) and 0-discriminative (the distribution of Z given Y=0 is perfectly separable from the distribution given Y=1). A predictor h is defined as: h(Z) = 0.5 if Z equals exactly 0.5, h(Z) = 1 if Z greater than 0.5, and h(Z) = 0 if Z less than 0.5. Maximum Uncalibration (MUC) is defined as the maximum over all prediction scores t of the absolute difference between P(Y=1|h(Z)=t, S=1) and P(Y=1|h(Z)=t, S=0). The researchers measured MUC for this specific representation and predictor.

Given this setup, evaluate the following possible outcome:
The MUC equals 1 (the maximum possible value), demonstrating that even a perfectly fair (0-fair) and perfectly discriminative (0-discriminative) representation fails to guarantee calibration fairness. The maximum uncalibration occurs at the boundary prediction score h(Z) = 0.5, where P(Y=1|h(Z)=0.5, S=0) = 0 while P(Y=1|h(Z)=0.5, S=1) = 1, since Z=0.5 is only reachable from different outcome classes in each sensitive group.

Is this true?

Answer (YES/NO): YES